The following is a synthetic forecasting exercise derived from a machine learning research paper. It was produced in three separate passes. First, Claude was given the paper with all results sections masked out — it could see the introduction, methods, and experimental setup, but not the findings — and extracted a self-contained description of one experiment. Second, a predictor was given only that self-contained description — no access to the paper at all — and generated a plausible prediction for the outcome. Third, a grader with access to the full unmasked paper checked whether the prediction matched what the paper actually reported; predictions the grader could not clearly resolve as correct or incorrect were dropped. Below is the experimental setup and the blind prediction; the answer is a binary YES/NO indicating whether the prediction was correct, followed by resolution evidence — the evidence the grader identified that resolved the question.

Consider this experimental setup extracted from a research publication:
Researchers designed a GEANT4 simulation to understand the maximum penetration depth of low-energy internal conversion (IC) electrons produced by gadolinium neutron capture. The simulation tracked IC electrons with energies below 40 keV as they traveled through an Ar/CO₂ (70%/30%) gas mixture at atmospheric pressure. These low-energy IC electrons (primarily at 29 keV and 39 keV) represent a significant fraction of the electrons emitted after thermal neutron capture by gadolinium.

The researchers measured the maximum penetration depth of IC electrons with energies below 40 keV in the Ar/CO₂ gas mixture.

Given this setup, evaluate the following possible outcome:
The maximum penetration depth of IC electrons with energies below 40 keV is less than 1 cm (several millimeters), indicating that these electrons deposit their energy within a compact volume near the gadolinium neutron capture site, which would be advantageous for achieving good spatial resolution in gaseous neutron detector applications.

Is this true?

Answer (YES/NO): NO